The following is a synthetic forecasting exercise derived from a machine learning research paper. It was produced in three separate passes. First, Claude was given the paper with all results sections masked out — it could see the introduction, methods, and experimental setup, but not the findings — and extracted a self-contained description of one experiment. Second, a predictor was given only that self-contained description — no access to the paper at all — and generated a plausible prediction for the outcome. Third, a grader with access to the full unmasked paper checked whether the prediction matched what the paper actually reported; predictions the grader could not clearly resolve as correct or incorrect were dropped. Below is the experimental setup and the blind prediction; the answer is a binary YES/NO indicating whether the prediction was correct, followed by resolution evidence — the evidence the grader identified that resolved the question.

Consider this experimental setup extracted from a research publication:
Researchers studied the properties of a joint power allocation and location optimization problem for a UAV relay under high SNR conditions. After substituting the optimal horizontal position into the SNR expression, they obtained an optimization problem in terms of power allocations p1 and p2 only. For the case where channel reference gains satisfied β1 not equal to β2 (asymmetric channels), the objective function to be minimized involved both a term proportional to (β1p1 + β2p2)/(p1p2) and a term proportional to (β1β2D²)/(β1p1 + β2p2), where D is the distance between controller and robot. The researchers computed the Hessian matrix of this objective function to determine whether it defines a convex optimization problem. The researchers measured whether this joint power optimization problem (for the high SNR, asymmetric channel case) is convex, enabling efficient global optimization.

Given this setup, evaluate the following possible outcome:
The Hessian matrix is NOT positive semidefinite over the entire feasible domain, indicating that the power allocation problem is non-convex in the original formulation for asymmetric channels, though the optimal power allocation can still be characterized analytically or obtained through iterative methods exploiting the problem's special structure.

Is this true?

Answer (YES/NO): NO